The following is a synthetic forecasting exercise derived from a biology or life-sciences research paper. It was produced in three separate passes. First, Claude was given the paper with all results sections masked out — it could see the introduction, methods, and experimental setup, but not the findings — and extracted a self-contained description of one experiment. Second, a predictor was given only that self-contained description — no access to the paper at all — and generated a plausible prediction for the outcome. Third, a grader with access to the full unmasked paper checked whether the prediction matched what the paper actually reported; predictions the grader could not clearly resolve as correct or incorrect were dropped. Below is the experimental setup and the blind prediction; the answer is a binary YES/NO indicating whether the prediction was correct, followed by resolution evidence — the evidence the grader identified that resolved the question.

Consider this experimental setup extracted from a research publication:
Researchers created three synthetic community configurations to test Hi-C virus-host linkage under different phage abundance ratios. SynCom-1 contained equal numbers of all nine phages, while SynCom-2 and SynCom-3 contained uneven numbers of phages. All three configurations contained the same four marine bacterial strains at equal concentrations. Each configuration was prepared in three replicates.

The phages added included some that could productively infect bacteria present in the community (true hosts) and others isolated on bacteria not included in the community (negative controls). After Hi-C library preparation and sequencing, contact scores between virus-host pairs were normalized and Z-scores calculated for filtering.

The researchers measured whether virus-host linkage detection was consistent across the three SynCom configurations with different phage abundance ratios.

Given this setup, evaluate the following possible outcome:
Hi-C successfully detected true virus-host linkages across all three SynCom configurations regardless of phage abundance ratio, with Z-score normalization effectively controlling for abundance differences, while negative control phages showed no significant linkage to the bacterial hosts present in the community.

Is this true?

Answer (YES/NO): NO